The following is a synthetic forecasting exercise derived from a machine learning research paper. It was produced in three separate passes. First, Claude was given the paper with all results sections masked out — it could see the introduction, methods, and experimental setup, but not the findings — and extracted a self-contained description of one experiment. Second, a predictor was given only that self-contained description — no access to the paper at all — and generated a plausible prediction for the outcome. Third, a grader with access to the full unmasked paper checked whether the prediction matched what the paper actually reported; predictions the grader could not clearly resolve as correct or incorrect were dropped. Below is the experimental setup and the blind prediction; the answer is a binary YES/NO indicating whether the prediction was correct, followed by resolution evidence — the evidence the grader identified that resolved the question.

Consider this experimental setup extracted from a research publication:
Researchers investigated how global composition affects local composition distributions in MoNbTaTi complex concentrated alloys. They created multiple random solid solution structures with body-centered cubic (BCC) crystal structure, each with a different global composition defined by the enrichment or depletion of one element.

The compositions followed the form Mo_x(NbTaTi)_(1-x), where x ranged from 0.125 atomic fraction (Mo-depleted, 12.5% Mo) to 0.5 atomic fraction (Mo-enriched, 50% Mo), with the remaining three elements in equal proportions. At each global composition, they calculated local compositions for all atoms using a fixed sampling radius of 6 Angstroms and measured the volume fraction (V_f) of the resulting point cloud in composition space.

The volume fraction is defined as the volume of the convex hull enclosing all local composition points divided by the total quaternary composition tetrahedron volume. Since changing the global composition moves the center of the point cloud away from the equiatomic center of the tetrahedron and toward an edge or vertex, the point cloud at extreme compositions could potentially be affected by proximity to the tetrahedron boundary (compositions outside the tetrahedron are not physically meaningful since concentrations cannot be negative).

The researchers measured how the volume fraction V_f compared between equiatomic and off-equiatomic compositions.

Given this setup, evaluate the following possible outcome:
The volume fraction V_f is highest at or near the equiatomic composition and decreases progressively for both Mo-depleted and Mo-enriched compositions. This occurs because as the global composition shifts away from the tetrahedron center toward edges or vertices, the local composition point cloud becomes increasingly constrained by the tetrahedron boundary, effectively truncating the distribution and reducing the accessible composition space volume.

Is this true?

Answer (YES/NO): YES